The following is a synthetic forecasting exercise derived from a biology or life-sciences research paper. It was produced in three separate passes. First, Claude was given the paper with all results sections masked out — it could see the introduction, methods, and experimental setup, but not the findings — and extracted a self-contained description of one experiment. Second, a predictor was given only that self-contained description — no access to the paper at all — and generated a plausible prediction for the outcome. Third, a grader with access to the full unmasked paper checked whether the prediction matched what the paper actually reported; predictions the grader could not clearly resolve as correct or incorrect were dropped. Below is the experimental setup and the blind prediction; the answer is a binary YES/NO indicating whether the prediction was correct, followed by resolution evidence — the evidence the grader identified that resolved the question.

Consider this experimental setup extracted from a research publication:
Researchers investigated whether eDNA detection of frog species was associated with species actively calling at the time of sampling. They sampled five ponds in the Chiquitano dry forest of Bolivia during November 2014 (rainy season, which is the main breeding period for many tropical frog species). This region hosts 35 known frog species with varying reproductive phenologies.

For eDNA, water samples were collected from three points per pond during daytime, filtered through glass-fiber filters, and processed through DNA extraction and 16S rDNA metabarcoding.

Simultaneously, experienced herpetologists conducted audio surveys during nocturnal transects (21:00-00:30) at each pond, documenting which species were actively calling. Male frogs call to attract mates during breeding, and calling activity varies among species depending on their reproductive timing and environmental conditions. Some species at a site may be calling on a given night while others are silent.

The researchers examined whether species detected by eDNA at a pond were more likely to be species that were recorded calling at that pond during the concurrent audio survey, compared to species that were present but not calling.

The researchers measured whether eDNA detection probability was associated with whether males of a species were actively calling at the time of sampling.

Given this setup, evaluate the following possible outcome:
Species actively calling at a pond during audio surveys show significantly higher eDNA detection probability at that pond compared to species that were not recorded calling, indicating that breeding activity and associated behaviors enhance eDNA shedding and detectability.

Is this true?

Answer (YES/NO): NO